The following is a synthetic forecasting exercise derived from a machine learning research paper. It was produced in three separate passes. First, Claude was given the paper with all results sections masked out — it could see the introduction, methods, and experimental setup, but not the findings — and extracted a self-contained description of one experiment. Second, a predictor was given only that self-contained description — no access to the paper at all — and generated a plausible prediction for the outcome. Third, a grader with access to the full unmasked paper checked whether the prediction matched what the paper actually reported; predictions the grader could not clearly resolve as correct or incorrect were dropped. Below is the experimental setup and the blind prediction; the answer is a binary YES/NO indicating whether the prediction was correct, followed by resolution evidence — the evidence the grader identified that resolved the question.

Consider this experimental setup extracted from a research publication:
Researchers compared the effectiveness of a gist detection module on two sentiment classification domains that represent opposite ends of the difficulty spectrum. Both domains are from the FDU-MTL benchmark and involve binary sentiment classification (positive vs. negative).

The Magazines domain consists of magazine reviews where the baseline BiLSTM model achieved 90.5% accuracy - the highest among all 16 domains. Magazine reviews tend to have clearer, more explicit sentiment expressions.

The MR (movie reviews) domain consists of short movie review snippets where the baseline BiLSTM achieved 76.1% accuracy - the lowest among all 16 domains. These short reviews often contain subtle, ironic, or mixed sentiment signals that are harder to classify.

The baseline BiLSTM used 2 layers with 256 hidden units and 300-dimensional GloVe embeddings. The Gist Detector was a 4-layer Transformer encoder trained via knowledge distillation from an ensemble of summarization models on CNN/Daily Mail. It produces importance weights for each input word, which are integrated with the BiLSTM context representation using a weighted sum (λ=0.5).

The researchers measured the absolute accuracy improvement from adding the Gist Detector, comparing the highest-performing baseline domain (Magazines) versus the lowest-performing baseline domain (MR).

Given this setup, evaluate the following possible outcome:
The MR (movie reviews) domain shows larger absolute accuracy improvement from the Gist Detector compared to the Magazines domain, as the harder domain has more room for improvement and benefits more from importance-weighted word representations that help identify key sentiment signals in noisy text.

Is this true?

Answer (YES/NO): NO